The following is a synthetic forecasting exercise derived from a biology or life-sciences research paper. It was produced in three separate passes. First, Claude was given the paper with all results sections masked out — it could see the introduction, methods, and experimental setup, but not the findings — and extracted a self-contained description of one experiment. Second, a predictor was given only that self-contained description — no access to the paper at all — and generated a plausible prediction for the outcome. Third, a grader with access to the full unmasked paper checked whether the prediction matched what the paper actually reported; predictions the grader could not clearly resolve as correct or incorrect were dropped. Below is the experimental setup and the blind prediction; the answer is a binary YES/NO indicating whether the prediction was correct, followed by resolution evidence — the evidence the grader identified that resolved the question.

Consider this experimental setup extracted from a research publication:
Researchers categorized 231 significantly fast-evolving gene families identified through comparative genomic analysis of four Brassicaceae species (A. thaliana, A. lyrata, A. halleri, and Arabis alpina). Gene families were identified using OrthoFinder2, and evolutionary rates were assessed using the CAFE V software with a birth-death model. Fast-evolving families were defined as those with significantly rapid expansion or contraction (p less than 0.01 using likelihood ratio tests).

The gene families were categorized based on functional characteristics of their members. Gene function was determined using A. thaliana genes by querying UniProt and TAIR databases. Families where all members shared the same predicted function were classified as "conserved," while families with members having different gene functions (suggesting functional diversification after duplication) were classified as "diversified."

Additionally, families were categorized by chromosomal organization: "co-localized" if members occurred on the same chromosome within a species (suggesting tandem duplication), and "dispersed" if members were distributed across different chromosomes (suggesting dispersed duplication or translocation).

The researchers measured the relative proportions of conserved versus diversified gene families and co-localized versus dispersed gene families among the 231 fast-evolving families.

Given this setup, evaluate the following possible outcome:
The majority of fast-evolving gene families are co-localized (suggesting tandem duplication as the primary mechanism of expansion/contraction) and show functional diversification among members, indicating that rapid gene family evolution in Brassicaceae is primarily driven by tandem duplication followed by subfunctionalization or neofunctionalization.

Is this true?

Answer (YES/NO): NO